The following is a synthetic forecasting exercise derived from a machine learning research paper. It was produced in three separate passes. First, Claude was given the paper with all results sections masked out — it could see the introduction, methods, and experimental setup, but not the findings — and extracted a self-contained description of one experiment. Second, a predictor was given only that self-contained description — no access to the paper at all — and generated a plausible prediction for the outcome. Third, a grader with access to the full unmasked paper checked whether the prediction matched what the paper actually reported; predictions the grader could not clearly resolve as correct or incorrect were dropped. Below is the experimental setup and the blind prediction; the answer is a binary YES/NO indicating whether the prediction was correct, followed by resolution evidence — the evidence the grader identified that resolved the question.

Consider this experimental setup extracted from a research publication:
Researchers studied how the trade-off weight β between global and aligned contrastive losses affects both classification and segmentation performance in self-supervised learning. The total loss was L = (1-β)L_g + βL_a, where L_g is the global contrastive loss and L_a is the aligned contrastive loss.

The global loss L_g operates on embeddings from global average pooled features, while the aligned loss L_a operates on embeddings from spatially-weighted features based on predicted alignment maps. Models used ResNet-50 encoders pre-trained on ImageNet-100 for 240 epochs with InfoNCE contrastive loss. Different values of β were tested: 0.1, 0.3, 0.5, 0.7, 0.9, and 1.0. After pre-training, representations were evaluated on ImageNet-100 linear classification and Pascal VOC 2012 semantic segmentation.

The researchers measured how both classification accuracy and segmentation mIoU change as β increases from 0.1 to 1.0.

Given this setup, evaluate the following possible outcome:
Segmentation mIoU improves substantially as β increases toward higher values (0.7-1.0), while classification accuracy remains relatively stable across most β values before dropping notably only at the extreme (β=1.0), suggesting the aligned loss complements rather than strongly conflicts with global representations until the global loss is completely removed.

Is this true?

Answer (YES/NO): NO